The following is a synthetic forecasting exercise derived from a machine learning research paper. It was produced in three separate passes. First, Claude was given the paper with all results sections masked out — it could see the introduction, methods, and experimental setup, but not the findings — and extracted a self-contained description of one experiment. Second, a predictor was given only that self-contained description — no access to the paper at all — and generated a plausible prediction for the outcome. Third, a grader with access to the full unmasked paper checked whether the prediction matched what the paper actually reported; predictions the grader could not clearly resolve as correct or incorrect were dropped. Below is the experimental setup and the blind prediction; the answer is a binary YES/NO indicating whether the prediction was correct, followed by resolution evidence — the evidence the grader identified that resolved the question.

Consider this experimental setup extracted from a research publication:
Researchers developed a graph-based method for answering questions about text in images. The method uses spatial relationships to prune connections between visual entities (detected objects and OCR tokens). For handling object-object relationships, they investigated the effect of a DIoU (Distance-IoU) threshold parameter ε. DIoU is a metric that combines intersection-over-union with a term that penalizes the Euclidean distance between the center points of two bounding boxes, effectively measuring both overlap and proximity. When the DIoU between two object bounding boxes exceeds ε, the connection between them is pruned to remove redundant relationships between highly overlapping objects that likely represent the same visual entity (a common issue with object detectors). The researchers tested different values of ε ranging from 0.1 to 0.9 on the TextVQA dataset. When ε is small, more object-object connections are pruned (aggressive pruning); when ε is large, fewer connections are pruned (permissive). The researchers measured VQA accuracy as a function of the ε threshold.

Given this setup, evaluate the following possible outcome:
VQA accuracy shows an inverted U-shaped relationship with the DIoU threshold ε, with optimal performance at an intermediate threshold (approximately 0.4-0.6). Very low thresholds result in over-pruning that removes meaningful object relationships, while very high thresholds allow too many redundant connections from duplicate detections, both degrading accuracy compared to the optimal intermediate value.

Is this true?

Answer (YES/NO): NO